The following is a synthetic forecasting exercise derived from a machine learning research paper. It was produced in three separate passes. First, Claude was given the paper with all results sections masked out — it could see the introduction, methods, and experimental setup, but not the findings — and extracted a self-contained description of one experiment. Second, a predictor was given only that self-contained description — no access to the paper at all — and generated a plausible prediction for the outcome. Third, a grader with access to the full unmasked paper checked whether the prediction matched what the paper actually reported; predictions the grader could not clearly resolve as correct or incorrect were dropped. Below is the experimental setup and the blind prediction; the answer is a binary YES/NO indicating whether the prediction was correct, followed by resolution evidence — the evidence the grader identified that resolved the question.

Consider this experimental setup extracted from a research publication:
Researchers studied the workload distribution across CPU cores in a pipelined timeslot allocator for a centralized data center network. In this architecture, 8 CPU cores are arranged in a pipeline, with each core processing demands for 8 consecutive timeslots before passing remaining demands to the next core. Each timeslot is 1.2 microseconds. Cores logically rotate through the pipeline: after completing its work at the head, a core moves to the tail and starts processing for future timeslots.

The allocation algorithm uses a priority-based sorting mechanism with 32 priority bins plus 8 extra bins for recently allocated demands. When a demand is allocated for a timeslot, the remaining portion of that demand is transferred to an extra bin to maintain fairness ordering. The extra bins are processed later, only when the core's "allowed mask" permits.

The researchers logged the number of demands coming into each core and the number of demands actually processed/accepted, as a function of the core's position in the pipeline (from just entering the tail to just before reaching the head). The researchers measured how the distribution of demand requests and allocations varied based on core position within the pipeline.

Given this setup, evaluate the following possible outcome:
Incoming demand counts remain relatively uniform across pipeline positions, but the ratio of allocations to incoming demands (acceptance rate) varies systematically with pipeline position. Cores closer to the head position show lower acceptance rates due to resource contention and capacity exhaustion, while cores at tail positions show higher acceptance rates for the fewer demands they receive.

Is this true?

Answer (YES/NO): NO